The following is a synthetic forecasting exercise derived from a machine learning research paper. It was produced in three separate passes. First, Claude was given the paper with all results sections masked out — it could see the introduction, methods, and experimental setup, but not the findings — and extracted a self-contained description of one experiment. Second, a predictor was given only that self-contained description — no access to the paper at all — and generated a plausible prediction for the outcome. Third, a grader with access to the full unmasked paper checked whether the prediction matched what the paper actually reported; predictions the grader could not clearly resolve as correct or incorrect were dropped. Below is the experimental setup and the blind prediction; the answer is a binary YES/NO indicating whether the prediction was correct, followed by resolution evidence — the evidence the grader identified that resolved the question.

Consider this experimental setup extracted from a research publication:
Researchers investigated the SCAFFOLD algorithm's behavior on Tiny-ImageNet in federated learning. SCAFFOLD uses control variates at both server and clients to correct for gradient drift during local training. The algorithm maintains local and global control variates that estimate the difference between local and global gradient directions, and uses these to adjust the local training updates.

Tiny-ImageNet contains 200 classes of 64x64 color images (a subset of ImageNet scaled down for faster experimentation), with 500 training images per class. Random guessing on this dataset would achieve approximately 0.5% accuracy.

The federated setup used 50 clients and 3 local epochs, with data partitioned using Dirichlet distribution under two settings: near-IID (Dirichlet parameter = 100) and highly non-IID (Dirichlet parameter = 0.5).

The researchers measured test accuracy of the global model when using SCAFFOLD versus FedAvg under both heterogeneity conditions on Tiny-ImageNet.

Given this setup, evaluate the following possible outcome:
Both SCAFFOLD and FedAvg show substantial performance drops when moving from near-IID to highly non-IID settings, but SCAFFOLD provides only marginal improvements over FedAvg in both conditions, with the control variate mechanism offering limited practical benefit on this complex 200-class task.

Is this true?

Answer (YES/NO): NO